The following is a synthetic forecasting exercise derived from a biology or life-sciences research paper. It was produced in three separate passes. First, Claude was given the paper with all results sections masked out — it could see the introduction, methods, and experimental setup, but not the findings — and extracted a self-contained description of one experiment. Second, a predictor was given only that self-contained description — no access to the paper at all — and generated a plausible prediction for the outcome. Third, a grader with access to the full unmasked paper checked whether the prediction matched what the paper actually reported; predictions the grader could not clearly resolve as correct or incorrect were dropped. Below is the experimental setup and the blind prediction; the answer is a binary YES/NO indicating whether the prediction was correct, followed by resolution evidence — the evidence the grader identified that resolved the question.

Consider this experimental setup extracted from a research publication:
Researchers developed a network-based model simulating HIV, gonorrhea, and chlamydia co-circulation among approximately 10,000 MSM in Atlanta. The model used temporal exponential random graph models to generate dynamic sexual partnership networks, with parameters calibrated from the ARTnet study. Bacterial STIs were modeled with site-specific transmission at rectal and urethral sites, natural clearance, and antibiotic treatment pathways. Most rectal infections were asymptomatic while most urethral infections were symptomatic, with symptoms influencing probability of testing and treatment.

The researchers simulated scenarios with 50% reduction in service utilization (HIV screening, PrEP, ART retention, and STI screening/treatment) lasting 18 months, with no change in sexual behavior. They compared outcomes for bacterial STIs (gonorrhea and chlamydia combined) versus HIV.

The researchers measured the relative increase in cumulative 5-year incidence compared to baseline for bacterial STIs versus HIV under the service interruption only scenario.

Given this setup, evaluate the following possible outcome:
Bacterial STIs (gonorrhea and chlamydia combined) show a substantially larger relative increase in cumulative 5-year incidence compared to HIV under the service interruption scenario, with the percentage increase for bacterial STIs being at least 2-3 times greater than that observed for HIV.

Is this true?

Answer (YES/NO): YES